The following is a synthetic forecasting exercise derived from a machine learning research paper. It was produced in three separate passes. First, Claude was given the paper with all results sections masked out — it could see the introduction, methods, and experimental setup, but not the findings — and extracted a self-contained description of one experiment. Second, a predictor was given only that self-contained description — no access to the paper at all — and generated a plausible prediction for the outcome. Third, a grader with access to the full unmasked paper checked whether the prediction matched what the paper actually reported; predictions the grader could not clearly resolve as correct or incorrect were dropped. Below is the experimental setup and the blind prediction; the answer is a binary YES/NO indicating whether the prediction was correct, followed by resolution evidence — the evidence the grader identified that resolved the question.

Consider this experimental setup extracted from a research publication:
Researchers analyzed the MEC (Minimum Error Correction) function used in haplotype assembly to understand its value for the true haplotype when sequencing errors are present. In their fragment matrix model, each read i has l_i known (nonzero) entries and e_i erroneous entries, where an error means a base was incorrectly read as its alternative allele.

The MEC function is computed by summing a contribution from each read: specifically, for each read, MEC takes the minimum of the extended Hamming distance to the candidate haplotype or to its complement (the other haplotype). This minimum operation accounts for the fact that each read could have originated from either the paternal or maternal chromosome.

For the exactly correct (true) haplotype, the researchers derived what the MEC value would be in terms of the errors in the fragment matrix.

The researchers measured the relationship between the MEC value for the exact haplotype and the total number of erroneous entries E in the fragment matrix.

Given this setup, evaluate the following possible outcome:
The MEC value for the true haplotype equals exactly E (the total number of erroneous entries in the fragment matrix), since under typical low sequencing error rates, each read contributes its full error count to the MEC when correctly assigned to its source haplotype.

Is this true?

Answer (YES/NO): YES